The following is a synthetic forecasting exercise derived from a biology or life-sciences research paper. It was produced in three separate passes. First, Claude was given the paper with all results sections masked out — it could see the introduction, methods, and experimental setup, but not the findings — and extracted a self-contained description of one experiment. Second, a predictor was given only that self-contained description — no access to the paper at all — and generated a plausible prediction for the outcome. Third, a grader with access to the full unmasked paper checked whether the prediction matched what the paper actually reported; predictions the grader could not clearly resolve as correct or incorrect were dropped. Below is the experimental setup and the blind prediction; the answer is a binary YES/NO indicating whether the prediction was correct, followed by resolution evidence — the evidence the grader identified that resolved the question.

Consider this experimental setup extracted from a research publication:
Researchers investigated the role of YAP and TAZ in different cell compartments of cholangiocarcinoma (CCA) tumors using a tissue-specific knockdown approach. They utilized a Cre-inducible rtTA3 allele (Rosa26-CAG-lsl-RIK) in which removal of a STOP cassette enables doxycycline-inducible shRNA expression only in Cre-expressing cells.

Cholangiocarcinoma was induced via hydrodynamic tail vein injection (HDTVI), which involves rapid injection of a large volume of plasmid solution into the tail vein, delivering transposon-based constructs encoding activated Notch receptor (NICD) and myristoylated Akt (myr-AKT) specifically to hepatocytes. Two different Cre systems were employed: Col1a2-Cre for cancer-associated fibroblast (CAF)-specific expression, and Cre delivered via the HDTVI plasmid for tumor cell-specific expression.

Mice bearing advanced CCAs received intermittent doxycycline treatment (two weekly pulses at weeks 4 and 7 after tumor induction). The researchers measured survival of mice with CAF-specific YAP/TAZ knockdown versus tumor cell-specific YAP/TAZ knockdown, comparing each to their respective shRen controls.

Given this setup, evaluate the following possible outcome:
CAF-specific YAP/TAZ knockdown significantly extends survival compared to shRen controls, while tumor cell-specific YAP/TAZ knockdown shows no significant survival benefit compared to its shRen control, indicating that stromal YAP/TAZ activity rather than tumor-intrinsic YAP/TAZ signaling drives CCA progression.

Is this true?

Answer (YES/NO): NO